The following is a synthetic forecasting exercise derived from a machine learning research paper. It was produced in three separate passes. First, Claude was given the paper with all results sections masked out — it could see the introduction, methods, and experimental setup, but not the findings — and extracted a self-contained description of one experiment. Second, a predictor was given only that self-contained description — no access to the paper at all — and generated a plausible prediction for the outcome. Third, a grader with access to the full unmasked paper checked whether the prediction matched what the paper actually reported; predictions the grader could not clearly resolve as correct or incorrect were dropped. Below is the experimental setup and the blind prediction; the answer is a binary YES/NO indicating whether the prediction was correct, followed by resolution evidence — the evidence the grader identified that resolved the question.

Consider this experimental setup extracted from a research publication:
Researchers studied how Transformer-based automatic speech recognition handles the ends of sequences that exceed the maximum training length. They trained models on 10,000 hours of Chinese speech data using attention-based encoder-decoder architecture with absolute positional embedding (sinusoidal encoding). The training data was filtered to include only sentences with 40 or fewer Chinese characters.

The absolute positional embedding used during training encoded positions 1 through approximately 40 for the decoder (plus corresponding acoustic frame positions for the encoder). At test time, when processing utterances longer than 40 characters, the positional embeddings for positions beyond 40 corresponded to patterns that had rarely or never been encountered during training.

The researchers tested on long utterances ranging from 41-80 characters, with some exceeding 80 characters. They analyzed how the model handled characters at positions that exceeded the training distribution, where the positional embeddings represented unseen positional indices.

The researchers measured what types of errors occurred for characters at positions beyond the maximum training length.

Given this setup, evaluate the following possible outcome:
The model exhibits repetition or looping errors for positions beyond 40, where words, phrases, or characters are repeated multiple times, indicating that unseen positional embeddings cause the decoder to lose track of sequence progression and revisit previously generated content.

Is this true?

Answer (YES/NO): NO